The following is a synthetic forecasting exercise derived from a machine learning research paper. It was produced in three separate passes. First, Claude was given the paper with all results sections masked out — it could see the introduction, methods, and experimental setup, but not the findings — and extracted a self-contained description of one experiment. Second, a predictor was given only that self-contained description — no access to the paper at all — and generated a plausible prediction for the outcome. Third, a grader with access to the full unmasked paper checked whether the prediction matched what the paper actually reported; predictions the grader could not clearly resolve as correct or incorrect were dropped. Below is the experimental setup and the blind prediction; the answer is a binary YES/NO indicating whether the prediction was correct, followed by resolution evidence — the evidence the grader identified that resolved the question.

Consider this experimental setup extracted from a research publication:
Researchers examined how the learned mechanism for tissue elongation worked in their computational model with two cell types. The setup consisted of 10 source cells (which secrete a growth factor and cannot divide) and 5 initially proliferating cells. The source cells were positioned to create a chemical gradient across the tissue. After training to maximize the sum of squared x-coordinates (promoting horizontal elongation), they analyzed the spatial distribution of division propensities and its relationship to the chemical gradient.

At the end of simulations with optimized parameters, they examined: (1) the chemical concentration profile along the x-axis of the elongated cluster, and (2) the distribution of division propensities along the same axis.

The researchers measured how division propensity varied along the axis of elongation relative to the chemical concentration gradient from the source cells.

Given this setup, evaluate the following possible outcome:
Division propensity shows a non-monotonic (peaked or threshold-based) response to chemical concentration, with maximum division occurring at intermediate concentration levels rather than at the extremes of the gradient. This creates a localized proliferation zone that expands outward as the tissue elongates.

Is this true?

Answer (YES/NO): NO